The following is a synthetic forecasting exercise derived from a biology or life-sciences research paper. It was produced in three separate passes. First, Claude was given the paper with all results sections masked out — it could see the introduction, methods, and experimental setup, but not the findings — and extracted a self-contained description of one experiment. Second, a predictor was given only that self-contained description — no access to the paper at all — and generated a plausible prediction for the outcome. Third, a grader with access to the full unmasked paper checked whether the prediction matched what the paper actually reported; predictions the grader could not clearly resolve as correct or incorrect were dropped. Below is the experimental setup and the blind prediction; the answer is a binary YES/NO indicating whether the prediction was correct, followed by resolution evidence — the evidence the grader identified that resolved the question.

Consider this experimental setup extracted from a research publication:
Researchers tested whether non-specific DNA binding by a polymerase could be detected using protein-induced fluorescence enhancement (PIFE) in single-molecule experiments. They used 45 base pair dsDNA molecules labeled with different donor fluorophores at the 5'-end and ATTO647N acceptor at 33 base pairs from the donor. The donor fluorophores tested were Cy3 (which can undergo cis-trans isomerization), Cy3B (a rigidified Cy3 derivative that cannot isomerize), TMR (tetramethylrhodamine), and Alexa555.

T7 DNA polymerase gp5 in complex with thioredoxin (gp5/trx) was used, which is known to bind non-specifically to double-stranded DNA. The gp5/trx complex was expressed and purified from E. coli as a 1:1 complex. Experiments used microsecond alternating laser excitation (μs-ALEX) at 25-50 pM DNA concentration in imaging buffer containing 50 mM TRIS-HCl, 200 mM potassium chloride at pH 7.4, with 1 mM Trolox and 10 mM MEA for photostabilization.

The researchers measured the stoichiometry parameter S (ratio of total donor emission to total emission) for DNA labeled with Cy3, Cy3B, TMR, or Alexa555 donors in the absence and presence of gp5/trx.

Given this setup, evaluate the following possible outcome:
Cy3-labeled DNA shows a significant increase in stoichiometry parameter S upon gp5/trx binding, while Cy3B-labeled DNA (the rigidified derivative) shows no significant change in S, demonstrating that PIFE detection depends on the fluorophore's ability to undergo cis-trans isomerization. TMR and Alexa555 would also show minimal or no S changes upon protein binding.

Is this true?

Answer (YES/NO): NO